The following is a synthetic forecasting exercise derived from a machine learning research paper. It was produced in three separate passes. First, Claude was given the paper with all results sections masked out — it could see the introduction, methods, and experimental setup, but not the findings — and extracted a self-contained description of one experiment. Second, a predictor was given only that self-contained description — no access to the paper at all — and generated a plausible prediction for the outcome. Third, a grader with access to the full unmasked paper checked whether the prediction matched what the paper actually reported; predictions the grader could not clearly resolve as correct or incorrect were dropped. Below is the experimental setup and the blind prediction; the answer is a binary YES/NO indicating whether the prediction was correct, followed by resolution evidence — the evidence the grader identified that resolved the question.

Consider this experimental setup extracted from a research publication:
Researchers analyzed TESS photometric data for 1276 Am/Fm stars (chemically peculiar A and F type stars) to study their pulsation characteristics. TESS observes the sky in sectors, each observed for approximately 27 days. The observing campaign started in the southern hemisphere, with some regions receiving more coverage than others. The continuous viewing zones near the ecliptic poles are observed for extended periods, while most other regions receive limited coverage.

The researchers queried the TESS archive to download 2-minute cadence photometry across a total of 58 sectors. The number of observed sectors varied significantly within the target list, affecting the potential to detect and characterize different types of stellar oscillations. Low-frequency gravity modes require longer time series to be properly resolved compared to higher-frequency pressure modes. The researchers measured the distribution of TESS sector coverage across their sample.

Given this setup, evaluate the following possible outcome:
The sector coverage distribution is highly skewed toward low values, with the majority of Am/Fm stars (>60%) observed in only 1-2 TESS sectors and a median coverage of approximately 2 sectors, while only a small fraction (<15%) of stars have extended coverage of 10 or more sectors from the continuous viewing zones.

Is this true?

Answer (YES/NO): YES